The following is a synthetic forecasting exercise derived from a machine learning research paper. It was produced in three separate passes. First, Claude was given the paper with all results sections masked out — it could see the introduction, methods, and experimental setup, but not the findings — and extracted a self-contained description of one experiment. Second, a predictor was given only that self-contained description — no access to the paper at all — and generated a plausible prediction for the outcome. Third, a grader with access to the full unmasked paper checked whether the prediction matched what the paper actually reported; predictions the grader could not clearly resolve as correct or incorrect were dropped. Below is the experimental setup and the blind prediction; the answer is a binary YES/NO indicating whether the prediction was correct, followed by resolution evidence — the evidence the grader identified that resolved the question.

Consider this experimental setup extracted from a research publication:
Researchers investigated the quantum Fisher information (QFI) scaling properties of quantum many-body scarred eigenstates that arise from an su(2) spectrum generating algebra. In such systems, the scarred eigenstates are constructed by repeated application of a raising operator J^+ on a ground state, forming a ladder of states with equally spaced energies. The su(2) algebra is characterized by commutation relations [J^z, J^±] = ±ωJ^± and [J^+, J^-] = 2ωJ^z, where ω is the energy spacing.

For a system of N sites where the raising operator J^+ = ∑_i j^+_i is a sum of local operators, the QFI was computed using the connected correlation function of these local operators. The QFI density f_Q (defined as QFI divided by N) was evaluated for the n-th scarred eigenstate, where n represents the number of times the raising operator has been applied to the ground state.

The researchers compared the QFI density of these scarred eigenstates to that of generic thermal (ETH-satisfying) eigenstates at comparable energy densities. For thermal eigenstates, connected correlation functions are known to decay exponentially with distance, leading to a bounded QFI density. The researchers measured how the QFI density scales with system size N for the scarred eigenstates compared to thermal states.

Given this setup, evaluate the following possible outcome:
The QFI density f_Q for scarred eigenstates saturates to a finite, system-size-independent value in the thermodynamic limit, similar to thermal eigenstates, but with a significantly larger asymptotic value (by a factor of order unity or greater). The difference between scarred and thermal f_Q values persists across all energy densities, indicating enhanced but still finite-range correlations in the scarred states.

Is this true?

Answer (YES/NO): NO